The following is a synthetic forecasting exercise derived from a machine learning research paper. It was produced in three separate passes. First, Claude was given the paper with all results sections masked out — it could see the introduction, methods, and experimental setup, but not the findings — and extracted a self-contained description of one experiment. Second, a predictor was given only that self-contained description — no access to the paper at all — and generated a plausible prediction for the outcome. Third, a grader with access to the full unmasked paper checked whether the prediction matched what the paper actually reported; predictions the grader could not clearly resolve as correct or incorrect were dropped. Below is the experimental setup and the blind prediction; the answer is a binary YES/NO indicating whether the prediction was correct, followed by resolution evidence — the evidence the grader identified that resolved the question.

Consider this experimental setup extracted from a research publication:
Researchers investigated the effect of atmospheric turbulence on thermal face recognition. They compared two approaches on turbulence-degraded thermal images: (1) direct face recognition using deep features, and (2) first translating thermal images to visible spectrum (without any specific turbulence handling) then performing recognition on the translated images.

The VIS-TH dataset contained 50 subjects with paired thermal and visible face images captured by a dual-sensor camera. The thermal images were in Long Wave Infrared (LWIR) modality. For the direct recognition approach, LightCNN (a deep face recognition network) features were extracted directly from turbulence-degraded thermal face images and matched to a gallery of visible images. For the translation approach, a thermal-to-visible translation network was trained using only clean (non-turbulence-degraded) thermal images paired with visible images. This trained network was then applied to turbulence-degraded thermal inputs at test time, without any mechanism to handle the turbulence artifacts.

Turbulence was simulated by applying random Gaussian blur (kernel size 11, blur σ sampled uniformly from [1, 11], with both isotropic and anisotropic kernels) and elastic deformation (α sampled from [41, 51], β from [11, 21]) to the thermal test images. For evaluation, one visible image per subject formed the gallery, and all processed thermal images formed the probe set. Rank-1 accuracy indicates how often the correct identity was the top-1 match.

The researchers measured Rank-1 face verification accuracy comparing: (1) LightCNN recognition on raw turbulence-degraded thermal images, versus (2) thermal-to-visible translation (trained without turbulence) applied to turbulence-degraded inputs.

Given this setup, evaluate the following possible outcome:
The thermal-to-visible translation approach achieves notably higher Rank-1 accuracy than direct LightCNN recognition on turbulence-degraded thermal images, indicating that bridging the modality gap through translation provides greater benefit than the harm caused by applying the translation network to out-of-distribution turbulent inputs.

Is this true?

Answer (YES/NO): NO